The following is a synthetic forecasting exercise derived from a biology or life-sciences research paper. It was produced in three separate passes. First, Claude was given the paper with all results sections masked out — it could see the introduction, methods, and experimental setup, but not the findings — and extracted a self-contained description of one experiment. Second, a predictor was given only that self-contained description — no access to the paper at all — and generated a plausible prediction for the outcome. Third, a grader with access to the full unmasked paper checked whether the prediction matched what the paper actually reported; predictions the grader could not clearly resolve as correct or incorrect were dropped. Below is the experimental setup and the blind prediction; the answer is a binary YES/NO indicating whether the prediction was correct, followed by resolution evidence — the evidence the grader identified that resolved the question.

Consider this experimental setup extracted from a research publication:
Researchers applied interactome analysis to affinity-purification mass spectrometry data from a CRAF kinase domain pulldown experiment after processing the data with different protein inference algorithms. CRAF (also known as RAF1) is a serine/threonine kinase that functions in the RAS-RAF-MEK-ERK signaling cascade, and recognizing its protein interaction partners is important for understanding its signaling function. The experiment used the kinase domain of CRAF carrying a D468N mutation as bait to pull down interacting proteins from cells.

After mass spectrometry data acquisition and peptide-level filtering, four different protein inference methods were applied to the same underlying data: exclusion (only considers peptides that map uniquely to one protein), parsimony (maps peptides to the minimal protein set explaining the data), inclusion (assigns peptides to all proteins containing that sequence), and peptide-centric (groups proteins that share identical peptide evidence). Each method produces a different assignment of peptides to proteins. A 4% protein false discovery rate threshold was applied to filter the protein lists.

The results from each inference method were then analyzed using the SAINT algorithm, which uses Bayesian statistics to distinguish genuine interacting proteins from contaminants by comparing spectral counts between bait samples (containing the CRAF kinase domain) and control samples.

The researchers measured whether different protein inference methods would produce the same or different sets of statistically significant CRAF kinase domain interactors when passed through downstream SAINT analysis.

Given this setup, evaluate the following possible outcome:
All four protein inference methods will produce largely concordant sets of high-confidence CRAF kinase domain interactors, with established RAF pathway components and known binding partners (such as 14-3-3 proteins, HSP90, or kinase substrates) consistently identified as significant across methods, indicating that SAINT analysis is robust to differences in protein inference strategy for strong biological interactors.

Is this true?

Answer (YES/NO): NO